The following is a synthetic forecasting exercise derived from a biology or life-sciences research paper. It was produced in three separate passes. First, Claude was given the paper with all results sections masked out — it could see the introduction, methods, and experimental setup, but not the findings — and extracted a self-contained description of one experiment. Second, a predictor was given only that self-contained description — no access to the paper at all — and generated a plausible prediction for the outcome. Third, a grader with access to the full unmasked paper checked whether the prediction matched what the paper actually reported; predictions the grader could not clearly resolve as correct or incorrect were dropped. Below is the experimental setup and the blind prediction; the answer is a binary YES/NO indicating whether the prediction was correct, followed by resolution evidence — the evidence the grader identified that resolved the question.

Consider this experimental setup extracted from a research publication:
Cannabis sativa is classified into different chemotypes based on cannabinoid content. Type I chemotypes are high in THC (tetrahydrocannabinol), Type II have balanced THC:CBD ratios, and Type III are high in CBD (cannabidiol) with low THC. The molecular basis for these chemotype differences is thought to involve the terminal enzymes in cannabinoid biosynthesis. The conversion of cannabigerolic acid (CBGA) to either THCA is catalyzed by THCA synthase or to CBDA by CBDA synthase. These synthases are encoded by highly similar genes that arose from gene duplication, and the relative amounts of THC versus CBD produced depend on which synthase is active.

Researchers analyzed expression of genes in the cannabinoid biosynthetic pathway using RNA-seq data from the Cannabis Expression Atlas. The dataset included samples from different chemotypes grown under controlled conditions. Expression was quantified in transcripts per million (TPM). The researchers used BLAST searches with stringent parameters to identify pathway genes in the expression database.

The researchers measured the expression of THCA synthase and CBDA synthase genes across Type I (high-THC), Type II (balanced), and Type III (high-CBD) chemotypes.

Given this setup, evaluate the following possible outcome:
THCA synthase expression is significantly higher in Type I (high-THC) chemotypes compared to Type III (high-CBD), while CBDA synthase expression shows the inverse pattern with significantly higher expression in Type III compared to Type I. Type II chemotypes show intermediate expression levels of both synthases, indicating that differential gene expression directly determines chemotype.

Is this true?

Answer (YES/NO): YES